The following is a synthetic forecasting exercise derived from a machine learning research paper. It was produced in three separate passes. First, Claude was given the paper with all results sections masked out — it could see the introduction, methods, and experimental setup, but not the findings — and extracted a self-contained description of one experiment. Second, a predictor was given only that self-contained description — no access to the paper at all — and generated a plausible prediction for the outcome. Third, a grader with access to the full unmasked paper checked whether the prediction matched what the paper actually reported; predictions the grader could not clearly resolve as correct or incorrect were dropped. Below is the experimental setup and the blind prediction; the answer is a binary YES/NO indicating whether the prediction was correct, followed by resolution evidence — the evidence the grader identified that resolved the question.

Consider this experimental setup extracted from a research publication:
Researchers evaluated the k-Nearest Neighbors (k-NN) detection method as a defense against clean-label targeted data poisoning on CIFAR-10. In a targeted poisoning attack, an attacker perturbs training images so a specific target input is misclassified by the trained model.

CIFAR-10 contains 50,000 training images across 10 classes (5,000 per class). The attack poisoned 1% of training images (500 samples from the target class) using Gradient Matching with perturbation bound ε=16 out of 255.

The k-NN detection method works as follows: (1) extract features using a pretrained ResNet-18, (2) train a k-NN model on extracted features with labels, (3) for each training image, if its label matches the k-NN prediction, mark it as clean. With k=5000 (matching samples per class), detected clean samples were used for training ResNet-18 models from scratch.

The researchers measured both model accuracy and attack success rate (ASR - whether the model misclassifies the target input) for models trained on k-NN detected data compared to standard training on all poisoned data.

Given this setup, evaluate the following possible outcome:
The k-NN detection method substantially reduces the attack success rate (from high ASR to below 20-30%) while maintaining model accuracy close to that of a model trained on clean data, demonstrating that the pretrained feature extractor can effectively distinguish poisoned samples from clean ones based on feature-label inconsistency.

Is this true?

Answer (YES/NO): NO